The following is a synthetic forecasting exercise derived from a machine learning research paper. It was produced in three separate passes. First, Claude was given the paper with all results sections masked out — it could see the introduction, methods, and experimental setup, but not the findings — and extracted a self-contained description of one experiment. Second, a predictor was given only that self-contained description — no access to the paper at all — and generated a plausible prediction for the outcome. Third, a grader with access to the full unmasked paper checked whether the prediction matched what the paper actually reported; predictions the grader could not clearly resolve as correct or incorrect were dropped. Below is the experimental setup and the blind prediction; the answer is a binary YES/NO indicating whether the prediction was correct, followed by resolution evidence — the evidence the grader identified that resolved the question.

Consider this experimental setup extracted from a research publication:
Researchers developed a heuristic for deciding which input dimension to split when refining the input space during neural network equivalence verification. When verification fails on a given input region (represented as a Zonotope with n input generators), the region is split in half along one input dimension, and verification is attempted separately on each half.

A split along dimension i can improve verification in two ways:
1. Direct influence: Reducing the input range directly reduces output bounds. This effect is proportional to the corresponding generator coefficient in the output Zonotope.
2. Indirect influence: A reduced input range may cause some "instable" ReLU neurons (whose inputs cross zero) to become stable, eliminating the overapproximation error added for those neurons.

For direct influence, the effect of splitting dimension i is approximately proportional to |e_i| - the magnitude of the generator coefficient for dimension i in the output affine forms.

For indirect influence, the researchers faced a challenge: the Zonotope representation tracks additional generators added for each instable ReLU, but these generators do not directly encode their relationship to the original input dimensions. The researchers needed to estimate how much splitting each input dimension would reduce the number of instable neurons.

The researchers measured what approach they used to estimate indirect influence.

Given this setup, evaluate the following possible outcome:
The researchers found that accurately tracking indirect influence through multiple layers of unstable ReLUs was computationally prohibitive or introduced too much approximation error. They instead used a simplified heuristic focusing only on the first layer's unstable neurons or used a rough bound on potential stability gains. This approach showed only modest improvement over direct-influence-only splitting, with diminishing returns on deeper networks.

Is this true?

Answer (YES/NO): NO